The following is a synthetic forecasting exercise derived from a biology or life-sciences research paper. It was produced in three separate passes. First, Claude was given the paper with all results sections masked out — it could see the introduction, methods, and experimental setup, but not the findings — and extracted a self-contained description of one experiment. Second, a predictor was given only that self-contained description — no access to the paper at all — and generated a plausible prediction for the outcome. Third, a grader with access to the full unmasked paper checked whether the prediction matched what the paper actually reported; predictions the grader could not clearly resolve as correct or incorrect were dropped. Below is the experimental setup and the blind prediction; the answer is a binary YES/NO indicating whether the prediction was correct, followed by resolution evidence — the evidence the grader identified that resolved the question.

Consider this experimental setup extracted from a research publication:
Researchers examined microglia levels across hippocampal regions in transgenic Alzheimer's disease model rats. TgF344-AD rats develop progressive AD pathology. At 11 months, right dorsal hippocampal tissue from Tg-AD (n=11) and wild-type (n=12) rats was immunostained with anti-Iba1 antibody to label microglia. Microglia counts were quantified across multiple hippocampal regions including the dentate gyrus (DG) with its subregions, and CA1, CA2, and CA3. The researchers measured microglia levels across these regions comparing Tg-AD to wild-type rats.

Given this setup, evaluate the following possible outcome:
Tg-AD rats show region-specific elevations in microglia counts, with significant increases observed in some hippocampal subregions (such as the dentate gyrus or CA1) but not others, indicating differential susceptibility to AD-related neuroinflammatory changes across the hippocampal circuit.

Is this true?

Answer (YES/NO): YES